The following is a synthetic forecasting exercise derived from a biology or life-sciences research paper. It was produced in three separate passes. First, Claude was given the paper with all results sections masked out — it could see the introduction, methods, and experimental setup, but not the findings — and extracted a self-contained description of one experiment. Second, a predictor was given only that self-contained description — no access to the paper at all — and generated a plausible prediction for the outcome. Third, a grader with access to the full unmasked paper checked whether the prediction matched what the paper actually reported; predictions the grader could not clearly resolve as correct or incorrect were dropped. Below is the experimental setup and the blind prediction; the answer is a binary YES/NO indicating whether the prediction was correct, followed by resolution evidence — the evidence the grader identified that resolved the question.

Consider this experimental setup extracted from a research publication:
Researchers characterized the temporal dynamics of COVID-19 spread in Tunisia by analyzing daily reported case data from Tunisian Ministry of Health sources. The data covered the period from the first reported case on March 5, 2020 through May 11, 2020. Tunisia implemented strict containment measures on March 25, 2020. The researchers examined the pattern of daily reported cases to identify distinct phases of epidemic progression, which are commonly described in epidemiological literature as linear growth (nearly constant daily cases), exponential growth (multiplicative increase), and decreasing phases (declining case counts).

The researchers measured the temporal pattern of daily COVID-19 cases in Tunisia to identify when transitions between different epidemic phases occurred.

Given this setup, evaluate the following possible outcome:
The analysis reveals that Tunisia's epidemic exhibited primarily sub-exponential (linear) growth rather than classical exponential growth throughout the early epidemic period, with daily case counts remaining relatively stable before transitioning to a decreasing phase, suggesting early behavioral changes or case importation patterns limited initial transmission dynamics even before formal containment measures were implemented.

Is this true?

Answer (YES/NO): NO